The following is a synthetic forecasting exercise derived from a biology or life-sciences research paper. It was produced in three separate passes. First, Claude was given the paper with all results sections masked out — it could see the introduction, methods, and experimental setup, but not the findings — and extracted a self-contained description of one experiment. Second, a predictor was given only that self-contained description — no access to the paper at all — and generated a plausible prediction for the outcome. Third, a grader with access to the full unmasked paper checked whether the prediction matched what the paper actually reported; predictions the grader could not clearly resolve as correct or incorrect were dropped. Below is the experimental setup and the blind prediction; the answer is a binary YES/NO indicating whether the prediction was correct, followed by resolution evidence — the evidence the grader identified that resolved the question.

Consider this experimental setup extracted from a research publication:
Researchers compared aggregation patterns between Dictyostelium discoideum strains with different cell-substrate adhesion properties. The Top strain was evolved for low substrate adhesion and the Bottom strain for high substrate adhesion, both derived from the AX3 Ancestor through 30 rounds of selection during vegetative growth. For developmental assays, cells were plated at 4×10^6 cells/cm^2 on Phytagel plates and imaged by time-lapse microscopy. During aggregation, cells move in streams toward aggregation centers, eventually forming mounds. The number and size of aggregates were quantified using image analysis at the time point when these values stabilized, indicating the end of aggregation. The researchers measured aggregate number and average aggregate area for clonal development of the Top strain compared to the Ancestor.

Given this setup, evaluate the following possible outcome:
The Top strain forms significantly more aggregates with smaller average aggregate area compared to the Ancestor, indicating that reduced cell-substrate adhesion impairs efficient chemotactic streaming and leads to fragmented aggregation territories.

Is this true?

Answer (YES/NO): YES